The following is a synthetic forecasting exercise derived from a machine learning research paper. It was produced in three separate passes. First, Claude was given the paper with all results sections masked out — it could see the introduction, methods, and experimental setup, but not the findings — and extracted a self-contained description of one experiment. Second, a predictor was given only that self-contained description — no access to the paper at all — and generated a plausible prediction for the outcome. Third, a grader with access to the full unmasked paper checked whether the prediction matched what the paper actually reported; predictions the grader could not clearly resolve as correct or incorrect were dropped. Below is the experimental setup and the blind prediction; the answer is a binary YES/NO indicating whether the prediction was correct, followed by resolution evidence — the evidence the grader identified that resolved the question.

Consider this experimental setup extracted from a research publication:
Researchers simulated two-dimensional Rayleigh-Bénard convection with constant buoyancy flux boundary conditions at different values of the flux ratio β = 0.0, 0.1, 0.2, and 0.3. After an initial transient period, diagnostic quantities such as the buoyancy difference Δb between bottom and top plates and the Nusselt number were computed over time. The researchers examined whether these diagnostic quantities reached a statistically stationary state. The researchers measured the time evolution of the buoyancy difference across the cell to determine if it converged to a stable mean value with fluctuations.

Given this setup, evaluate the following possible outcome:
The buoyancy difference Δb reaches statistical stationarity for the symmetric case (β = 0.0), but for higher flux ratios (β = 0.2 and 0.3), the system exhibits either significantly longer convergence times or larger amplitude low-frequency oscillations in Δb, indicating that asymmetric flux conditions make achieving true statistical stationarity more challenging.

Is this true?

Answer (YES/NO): NO